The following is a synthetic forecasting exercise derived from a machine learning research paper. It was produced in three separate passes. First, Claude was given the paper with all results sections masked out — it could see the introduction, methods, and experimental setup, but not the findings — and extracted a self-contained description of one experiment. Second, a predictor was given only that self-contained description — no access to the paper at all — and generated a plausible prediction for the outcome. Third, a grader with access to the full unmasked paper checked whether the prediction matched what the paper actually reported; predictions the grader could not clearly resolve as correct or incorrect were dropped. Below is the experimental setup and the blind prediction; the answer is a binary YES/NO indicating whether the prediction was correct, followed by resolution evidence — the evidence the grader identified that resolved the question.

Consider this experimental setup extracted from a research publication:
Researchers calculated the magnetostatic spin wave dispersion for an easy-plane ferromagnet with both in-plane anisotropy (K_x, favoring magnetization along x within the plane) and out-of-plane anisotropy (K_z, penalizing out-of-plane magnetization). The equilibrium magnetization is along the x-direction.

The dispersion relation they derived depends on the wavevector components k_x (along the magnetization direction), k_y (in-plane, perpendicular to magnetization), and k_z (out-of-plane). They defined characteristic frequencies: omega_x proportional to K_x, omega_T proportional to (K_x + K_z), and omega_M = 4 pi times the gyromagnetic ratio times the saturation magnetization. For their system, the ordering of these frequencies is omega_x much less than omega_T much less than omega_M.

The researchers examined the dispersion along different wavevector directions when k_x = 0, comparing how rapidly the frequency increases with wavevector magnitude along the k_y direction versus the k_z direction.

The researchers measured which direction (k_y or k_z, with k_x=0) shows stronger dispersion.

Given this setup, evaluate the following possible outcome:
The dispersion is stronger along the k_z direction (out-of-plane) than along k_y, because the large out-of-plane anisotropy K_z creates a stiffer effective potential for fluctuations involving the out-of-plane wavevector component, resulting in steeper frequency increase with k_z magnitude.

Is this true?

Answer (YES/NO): NO